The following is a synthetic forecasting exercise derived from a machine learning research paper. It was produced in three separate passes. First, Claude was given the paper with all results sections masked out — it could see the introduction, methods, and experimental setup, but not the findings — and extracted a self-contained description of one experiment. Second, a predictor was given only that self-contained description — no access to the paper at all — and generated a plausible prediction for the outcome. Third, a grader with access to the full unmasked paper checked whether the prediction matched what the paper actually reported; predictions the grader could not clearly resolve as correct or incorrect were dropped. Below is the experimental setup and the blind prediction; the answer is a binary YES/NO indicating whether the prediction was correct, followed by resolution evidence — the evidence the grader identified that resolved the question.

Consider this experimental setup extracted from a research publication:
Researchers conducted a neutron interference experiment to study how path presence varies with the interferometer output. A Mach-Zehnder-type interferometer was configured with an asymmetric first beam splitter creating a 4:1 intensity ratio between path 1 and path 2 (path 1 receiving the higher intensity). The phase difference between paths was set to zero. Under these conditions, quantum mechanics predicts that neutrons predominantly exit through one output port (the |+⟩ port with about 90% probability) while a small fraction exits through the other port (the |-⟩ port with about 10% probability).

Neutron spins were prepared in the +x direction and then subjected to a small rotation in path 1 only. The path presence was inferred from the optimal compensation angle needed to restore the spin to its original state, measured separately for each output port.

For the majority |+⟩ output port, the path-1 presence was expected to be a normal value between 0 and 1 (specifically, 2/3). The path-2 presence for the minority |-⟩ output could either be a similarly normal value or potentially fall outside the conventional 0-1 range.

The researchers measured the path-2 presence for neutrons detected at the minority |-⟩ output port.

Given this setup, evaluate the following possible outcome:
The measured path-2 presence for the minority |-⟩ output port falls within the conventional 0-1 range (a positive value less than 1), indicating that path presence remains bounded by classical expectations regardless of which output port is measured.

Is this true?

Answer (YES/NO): NO